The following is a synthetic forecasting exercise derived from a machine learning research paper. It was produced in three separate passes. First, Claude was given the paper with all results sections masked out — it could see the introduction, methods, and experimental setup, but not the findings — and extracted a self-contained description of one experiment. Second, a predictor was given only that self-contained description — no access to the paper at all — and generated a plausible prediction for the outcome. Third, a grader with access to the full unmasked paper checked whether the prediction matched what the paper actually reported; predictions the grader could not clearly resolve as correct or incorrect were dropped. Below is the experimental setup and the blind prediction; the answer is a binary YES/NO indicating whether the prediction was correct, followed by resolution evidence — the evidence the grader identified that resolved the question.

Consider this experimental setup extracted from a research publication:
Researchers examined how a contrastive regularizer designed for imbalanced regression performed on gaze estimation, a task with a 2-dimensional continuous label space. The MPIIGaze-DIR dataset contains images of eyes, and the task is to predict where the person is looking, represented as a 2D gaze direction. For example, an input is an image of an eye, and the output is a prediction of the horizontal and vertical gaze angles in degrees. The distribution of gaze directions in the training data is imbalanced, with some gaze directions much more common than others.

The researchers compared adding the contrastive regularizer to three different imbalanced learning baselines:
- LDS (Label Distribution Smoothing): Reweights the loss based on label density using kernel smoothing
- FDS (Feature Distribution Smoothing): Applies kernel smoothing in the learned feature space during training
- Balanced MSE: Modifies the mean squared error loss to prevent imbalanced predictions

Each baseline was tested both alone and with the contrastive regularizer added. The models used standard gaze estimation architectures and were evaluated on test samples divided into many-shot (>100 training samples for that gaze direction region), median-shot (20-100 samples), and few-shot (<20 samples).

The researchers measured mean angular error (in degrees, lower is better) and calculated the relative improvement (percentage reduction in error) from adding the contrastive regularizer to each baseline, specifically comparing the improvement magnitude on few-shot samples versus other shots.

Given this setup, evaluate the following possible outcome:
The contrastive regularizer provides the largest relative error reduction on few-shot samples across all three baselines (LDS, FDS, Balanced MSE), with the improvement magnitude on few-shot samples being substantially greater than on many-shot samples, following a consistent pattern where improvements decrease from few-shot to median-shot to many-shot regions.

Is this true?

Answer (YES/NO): NO